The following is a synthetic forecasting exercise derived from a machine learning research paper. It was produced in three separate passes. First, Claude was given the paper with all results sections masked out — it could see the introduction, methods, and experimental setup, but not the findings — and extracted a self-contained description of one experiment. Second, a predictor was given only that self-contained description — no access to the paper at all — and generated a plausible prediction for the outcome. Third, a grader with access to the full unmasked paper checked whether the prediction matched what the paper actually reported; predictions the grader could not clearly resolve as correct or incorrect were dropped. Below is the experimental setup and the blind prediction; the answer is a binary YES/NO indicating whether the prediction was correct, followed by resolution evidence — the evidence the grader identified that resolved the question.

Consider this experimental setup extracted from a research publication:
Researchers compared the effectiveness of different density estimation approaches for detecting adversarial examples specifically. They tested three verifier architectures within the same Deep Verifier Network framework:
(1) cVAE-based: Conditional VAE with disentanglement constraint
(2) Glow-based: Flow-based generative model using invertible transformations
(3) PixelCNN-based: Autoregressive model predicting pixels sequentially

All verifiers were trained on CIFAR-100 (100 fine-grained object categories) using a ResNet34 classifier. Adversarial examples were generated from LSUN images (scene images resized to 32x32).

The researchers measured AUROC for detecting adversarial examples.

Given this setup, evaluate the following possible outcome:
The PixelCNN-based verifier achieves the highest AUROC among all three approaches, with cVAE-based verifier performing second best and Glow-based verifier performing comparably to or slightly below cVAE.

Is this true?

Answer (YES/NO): NO